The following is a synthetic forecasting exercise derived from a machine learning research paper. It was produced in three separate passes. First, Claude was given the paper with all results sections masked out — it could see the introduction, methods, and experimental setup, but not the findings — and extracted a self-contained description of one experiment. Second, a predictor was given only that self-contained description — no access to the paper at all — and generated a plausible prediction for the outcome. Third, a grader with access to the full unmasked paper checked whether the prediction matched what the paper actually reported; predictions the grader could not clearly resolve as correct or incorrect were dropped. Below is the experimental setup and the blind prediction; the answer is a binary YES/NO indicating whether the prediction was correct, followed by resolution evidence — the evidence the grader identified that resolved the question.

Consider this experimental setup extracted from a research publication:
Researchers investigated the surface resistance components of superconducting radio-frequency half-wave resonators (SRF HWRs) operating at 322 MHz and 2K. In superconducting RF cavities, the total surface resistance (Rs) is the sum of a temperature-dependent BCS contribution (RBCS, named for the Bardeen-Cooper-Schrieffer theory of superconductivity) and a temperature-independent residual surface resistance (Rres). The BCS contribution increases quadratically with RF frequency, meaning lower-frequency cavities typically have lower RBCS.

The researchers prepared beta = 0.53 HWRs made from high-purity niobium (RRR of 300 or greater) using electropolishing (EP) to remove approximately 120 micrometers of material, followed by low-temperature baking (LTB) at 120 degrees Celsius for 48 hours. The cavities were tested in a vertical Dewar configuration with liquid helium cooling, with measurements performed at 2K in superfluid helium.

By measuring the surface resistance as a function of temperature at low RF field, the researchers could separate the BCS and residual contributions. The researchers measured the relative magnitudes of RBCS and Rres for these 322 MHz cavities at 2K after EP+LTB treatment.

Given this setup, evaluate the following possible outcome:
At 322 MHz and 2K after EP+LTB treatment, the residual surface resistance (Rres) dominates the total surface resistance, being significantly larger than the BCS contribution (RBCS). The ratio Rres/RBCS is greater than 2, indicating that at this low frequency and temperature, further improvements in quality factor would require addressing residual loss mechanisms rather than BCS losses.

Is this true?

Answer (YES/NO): YES